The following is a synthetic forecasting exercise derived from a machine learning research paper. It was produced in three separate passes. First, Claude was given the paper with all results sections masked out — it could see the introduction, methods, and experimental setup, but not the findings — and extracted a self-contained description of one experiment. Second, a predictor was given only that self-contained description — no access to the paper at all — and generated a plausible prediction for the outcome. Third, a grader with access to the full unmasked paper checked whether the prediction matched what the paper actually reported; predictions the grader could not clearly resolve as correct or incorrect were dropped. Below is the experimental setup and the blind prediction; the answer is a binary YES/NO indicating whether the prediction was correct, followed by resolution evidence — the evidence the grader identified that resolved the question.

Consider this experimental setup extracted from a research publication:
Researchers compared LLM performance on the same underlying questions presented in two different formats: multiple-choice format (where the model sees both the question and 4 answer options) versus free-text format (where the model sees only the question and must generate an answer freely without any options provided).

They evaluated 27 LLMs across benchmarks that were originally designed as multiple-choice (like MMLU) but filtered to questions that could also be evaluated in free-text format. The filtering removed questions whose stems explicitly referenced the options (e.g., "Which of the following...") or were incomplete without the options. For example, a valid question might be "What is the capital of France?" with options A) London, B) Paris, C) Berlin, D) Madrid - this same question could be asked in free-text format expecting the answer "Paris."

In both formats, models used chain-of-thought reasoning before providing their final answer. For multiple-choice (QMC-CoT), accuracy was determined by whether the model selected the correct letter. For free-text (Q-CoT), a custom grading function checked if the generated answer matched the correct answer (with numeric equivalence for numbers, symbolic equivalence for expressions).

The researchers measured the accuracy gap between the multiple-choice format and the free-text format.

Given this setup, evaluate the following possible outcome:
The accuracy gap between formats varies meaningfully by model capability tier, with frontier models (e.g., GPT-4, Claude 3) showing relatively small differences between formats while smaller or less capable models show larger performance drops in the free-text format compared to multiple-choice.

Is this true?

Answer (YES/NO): NO